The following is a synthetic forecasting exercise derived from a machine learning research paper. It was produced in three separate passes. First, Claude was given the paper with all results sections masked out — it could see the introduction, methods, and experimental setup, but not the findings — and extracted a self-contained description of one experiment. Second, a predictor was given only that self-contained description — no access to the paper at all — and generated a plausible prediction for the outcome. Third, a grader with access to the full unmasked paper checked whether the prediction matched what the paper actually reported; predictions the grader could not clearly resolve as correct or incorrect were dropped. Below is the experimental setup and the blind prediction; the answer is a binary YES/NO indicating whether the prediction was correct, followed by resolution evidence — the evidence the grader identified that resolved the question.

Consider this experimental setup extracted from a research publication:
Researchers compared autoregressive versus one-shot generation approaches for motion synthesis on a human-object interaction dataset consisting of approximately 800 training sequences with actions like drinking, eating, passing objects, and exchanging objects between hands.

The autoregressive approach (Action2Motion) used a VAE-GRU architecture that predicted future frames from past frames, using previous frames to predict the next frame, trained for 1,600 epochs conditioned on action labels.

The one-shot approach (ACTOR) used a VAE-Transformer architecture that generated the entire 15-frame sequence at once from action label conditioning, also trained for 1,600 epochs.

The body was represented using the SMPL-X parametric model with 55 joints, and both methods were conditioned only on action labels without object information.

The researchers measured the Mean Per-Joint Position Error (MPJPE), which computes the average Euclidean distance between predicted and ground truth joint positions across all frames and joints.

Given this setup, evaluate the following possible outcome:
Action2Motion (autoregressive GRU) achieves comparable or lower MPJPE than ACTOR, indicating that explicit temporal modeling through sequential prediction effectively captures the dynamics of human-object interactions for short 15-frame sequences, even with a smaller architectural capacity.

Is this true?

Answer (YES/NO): NO